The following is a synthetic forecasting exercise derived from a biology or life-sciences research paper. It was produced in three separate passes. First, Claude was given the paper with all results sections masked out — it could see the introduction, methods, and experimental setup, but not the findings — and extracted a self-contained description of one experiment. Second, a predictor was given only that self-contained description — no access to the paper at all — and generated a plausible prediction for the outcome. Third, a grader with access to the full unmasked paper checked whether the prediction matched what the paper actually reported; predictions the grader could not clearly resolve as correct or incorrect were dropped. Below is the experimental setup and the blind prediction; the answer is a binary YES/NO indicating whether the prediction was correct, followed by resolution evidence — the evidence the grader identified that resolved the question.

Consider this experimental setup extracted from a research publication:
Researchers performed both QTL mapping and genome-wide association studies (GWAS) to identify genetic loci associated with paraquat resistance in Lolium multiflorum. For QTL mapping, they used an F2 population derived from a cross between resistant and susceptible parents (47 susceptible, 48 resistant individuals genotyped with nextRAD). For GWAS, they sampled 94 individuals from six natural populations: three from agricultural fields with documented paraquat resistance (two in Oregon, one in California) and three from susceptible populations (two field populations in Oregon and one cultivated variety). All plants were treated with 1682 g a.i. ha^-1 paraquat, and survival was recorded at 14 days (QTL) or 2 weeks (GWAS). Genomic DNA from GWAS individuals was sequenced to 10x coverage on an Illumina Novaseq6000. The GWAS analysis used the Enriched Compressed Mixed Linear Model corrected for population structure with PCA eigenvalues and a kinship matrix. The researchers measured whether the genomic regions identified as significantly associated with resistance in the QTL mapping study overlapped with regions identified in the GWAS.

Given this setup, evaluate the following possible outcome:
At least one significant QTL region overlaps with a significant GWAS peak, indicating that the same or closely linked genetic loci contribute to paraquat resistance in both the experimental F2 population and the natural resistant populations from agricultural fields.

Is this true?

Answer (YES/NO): YES